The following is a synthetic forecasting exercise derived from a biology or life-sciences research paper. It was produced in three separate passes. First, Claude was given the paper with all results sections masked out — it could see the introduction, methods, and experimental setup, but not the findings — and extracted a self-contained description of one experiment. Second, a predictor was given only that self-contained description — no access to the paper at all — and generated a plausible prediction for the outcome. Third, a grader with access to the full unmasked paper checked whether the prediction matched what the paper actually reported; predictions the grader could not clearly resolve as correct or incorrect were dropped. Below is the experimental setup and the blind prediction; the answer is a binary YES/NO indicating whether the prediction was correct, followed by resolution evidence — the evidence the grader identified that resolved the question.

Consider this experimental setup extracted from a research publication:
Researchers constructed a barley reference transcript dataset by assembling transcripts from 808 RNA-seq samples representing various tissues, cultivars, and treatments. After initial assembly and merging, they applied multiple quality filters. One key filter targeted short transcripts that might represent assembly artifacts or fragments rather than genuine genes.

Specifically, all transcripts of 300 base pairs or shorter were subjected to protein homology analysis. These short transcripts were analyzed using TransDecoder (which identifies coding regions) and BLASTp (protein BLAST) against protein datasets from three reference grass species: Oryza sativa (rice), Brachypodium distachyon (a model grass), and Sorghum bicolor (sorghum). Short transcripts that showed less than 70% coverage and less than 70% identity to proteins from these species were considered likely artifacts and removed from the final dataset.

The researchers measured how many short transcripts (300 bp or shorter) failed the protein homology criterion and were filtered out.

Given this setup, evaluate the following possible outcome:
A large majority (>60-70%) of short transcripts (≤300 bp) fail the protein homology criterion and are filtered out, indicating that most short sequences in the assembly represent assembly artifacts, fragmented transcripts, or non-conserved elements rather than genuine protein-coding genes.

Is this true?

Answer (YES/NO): YES